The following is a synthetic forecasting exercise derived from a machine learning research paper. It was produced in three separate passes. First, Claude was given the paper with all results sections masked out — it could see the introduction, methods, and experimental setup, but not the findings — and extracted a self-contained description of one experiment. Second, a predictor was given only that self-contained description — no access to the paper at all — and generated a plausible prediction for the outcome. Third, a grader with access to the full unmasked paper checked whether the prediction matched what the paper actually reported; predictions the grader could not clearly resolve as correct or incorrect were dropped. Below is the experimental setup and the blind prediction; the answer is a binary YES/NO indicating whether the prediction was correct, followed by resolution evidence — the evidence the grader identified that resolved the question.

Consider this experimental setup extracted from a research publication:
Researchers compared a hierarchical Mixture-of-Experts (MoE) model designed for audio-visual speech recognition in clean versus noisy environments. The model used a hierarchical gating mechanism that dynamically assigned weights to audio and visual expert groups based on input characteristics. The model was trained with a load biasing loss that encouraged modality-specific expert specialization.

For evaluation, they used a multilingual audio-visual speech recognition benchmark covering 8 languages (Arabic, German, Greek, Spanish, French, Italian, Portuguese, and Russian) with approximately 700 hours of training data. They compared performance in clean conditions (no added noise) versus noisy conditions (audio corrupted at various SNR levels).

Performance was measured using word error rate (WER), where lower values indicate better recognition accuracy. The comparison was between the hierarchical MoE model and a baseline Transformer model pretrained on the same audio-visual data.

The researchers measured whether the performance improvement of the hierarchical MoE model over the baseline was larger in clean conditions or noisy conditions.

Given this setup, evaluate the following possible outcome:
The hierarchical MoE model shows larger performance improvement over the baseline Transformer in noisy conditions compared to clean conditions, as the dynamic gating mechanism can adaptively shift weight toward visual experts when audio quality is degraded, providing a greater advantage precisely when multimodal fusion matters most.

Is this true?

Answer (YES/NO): YES